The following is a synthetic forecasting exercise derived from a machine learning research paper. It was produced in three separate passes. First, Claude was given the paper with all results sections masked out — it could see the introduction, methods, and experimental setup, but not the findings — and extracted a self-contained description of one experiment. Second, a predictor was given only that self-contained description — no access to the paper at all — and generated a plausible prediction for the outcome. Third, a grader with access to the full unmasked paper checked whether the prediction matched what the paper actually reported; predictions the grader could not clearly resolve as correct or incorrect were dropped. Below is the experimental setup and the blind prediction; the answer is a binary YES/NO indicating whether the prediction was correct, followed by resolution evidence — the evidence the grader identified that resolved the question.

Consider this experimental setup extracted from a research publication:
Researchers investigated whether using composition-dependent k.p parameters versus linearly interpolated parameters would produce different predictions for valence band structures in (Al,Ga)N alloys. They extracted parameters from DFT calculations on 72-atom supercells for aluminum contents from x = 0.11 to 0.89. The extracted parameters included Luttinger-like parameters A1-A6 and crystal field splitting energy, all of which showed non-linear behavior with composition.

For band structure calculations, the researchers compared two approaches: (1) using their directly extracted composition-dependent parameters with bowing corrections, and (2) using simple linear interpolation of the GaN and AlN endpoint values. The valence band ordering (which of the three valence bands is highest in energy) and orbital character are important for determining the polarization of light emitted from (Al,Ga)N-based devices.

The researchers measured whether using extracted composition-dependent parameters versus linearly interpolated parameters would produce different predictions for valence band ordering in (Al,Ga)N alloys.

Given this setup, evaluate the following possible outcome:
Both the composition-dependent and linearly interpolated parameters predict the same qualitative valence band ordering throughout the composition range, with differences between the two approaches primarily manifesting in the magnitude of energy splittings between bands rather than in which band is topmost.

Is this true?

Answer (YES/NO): NO